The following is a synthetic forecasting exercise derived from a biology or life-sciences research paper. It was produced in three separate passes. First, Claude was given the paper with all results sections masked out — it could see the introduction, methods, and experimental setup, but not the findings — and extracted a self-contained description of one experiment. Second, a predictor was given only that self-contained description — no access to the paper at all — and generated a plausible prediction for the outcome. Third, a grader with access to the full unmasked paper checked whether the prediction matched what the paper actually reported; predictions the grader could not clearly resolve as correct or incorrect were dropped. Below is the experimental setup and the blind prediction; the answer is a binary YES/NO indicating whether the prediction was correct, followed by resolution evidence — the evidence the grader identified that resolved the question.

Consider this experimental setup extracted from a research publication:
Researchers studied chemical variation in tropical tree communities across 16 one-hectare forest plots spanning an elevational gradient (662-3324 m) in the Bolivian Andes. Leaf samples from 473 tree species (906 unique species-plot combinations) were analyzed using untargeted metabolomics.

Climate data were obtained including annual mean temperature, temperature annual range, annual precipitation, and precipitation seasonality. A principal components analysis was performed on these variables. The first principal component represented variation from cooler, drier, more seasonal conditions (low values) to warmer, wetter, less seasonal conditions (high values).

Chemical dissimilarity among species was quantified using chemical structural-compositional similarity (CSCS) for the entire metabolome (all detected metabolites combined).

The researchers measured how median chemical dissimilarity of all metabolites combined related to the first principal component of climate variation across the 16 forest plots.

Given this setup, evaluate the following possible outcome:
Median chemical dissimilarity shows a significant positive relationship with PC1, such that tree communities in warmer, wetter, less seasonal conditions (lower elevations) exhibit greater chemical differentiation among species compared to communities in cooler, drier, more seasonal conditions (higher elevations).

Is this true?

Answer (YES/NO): YES